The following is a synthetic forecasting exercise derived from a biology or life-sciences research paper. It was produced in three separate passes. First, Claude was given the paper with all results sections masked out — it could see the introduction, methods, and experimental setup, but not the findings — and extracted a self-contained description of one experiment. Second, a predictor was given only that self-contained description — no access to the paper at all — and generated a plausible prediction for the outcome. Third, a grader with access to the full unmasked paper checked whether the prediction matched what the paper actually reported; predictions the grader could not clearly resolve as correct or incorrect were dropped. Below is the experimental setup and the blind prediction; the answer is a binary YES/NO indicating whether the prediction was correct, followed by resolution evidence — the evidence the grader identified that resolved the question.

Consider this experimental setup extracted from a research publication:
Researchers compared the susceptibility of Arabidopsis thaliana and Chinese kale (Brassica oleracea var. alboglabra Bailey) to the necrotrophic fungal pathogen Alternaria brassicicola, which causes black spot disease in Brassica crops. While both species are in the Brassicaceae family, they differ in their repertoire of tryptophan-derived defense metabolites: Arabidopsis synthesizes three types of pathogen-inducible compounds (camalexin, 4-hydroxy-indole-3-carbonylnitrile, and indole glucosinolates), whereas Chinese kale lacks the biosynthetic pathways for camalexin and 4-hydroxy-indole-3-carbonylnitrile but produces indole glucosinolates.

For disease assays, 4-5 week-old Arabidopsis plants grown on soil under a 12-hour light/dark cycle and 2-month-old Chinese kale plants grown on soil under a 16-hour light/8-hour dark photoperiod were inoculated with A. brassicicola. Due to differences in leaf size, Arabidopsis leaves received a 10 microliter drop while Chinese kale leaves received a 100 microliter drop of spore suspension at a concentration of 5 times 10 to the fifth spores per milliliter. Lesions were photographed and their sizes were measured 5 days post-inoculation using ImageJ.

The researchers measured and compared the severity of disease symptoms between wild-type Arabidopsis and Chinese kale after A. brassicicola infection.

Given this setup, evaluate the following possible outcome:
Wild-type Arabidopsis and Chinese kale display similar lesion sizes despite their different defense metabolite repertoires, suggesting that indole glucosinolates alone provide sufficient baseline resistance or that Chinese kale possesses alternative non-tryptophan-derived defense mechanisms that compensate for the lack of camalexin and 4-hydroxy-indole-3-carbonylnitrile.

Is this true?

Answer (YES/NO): NO